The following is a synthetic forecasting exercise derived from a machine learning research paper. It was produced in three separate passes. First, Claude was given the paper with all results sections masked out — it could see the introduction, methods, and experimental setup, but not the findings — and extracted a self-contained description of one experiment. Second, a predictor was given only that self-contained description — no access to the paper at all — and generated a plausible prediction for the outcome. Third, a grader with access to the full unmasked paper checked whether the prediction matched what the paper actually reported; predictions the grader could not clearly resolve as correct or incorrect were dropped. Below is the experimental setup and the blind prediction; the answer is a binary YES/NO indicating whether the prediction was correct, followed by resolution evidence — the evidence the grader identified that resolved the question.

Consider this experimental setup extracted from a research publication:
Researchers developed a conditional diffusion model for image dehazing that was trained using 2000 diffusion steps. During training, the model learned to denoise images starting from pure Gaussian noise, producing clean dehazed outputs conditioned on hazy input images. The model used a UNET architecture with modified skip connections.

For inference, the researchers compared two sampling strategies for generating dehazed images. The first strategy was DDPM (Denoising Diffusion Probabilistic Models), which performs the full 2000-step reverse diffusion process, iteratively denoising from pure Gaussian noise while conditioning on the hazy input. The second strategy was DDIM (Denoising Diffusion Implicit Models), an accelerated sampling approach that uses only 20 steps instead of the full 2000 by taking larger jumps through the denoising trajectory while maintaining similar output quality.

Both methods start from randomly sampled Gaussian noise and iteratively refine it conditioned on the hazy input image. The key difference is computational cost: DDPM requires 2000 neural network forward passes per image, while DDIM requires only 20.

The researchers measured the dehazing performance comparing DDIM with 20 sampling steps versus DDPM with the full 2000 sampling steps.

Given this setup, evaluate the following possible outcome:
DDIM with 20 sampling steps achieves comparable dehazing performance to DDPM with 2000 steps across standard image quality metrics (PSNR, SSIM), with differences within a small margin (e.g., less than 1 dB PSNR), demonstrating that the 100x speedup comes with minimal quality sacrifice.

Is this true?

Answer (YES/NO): YES